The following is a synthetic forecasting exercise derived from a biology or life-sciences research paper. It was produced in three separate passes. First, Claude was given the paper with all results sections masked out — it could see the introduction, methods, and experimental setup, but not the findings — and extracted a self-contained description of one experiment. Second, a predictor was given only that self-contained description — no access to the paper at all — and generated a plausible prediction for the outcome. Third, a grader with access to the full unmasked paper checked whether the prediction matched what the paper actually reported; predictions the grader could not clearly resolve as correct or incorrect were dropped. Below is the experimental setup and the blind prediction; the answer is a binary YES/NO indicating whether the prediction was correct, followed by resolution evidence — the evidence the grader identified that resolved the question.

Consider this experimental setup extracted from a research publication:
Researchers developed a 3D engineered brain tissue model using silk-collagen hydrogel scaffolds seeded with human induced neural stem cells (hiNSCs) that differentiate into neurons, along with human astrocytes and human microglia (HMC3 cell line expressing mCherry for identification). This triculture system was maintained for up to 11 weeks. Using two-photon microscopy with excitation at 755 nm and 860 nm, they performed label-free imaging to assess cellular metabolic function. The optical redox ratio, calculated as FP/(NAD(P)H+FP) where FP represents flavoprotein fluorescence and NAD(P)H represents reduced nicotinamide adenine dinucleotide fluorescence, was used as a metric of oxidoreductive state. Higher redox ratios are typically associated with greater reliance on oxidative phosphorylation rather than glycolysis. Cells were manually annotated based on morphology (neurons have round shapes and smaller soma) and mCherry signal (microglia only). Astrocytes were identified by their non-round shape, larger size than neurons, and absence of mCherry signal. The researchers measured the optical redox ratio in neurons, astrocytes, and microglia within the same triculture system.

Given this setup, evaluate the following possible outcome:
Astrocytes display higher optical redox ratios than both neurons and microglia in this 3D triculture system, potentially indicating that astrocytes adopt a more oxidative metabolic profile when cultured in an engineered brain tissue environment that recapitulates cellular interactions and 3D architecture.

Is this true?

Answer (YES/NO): NO